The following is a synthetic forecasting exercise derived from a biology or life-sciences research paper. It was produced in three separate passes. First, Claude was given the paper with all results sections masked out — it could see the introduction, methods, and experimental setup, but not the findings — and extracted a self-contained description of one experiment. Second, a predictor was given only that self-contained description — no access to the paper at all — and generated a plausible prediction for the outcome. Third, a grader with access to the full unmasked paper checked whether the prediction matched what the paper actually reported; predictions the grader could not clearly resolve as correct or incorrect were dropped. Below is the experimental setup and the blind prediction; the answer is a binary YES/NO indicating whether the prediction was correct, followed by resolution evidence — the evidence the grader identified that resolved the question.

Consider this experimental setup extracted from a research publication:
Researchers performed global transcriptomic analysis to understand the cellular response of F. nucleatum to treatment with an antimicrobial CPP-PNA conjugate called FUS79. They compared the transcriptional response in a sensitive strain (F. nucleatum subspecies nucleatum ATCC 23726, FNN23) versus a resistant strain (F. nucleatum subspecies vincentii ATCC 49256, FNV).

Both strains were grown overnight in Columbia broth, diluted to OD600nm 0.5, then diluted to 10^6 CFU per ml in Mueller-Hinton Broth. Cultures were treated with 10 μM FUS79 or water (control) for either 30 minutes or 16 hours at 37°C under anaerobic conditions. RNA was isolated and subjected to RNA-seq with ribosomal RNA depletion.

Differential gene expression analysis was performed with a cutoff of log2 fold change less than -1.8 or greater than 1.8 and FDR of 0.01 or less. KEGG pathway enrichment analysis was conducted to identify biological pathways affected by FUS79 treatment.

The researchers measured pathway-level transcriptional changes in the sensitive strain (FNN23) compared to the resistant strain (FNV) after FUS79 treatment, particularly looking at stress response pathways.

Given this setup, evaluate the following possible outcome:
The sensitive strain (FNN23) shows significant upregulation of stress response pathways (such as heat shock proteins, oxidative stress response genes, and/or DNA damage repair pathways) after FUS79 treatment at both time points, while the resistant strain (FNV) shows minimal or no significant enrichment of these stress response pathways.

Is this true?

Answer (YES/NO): NO